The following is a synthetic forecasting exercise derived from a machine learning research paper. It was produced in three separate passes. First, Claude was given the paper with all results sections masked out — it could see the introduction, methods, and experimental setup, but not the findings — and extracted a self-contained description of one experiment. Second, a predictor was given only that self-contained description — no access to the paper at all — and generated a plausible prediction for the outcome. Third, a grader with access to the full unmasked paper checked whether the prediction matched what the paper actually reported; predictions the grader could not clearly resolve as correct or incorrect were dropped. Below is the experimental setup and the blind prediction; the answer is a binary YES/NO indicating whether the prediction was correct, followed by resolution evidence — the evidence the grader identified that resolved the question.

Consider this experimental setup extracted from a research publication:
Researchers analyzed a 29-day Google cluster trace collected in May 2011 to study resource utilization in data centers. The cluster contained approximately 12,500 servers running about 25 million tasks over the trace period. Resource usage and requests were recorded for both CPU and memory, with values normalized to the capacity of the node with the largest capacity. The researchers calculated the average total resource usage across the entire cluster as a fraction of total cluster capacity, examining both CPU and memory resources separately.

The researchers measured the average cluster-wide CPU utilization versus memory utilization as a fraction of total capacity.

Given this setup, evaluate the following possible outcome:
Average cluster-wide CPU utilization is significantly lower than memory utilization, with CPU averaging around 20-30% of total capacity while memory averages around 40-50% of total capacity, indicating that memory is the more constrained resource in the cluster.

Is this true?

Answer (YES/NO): NO